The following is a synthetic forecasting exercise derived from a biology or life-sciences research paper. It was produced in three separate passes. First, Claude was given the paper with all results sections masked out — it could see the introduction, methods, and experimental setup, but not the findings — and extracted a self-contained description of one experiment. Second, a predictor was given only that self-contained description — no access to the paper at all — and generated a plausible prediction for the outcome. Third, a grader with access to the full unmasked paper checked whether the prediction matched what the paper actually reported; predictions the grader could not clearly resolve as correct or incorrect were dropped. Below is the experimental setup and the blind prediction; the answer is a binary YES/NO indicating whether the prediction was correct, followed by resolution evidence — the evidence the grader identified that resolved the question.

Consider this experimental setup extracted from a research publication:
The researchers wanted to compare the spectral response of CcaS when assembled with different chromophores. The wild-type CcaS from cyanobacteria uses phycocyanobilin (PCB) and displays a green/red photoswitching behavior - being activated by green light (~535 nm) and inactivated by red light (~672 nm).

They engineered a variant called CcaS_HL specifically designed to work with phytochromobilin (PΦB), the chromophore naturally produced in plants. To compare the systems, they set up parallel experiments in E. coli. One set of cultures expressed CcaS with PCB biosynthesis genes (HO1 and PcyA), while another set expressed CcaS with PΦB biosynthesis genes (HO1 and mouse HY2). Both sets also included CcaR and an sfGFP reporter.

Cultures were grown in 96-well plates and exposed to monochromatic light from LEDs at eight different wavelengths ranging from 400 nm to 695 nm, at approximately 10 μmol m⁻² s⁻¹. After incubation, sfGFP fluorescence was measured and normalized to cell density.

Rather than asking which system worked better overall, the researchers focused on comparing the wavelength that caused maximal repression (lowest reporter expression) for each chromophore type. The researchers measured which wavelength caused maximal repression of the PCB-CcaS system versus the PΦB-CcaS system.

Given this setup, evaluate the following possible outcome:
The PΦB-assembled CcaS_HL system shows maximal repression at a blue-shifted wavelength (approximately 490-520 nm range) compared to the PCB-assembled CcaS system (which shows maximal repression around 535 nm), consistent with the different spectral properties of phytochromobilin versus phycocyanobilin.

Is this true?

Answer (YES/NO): NO